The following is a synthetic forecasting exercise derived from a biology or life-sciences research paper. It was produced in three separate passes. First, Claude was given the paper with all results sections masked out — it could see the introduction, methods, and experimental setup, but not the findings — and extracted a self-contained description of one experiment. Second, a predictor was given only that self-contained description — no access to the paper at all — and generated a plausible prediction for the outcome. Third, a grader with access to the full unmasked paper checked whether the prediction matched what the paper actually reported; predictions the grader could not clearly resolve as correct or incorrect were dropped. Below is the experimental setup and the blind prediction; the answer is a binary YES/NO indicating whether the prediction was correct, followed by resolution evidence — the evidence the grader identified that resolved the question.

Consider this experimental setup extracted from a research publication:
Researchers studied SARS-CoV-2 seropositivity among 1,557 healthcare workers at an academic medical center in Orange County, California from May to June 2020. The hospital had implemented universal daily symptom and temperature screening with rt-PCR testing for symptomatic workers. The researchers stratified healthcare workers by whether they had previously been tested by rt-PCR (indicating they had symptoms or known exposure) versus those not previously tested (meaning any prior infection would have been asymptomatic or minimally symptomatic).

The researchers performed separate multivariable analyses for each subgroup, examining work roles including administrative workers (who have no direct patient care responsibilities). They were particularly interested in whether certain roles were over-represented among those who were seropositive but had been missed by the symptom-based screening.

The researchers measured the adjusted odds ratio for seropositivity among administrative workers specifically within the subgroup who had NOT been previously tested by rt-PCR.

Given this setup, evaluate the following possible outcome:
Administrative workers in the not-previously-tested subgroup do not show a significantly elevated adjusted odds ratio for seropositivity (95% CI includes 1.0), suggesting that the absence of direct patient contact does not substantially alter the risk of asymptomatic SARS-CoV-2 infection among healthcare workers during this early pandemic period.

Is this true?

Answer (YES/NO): NO